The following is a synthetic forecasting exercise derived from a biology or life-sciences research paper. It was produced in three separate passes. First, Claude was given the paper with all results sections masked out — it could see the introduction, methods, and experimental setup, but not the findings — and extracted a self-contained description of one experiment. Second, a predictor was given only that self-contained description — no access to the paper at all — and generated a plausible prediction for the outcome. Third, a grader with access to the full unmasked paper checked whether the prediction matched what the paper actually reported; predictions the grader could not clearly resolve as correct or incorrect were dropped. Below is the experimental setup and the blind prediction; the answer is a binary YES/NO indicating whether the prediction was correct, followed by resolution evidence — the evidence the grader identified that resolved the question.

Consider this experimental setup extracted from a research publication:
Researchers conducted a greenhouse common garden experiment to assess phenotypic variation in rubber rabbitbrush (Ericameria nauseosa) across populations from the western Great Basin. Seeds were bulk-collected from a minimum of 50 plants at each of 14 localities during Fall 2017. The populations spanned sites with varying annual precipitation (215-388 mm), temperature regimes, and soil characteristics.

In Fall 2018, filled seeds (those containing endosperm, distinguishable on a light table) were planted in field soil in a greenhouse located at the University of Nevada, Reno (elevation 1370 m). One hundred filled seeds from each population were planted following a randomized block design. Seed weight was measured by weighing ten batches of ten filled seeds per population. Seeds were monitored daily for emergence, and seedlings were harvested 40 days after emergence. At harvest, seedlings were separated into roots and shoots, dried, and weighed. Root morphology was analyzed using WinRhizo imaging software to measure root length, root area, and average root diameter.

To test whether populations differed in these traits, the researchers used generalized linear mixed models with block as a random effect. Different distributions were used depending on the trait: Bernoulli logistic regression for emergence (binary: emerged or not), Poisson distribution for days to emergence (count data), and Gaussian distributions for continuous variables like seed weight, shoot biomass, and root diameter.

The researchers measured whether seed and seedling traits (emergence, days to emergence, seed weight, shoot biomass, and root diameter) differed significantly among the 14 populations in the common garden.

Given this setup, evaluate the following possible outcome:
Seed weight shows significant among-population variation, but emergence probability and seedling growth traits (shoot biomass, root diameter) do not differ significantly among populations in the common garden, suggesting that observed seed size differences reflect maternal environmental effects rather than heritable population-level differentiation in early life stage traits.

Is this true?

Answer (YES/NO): NO